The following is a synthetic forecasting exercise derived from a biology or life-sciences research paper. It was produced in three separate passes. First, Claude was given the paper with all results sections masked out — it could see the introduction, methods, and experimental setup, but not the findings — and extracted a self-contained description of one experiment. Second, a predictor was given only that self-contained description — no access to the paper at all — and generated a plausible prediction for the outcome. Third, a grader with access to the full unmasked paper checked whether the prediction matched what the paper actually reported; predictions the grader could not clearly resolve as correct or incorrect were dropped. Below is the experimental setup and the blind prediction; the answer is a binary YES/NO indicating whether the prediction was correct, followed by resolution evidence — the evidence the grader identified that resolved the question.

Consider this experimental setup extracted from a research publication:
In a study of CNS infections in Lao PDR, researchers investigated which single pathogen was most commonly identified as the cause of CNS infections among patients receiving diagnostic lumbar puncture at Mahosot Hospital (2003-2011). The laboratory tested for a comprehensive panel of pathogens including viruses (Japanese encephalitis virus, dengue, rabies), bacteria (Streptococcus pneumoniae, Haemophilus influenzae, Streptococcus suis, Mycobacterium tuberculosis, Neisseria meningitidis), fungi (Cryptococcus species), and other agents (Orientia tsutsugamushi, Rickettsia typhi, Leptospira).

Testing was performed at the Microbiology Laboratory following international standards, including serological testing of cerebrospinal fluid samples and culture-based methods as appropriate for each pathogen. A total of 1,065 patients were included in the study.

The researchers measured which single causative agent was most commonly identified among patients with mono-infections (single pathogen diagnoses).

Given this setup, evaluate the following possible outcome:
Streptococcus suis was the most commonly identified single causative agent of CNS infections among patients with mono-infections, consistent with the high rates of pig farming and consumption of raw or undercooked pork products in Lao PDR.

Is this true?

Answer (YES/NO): NO